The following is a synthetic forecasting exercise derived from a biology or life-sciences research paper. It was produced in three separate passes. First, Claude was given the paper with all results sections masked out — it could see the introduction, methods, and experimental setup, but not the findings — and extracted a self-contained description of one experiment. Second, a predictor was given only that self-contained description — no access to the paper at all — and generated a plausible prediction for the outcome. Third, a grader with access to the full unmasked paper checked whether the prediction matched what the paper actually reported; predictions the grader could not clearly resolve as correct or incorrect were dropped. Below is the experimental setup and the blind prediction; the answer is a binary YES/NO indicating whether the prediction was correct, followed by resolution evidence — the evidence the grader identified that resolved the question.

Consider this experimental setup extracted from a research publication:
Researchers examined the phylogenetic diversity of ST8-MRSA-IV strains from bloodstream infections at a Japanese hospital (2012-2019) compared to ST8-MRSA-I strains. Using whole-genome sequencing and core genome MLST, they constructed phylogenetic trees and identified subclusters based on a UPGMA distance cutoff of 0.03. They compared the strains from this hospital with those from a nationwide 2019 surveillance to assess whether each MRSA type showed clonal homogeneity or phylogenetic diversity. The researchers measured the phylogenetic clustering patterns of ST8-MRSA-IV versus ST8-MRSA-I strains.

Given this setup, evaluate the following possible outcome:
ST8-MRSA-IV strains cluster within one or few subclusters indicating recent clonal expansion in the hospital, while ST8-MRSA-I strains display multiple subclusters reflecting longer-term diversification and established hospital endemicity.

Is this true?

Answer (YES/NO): NO